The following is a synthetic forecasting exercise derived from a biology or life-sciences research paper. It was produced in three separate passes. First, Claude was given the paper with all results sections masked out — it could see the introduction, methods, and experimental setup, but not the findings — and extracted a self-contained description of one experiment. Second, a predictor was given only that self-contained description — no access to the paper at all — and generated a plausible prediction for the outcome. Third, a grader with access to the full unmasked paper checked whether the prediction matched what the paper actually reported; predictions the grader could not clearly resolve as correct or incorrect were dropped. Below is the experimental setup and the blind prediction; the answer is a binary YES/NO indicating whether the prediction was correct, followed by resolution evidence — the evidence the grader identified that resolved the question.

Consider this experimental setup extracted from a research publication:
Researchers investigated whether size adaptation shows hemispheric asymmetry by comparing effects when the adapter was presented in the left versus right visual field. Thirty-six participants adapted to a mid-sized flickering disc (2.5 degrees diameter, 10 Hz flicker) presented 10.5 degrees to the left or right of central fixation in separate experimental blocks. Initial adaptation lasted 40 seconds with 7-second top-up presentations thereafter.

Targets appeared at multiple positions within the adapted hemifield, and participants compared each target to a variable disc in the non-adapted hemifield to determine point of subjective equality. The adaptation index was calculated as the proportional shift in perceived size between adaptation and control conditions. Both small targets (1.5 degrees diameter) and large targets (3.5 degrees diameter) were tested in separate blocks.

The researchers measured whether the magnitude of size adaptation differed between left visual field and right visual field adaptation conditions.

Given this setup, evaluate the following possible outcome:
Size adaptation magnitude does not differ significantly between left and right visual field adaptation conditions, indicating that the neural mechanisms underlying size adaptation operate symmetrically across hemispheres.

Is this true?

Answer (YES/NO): NO